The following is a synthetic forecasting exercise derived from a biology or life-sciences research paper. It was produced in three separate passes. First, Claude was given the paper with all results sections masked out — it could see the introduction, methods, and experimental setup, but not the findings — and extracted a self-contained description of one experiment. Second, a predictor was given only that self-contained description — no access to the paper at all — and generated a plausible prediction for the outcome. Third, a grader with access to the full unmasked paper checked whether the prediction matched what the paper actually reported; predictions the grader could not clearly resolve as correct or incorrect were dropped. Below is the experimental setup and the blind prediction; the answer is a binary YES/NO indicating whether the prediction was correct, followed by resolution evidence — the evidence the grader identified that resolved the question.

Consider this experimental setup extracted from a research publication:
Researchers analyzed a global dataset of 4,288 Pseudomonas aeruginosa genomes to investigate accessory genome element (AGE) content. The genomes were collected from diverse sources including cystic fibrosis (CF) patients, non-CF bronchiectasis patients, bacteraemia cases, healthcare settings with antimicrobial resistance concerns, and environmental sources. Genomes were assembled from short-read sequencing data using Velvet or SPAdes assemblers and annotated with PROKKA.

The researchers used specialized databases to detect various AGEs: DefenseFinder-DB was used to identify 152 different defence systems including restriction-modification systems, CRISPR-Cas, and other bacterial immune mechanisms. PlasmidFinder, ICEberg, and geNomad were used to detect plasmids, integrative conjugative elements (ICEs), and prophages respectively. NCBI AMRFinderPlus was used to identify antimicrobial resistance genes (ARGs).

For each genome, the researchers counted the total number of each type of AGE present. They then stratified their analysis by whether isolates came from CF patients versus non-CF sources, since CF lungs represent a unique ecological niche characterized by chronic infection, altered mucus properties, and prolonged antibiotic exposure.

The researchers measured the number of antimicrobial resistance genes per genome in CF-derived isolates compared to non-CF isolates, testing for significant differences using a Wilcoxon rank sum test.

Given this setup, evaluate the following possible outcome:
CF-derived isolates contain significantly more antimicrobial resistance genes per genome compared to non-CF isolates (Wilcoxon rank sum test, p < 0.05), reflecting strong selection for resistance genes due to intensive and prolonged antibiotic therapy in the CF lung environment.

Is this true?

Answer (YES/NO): NO